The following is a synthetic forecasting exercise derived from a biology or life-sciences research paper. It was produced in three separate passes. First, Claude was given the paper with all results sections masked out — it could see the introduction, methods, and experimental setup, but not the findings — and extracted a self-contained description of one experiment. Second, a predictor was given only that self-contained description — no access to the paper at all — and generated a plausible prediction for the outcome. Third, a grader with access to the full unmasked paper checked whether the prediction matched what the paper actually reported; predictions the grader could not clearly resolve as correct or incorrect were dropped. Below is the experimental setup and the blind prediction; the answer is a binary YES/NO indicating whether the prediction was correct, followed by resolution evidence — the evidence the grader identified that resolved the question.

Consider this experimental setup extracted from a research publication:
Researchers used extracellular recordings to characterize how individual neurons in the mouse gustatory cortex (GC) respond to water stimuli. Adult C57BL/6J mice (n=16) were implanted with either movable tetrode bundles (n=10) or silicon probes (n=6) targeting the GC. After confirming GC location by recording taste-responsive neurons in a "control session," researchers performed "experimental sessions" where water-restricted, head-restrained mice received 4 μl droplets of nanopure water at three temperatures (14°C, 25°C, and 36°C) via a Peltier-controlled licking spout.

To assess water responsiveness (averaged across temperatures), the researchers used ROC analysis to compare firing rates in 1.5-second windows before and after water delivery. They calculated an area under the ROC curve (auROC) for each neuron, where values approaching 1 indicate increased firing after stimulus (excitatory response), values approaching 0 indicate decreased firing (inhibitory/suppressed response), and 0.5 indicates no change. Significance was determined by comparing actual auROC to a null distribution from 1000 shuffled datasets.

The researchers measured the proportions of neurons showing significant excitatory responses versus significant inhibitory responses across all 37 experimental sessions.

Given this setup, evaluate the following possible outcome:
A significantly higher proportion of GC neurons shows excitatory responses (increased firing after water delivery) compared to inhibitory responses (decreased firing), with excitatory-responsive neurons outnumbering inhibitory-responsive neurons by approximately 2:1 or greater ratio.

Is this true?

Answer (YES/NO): NO